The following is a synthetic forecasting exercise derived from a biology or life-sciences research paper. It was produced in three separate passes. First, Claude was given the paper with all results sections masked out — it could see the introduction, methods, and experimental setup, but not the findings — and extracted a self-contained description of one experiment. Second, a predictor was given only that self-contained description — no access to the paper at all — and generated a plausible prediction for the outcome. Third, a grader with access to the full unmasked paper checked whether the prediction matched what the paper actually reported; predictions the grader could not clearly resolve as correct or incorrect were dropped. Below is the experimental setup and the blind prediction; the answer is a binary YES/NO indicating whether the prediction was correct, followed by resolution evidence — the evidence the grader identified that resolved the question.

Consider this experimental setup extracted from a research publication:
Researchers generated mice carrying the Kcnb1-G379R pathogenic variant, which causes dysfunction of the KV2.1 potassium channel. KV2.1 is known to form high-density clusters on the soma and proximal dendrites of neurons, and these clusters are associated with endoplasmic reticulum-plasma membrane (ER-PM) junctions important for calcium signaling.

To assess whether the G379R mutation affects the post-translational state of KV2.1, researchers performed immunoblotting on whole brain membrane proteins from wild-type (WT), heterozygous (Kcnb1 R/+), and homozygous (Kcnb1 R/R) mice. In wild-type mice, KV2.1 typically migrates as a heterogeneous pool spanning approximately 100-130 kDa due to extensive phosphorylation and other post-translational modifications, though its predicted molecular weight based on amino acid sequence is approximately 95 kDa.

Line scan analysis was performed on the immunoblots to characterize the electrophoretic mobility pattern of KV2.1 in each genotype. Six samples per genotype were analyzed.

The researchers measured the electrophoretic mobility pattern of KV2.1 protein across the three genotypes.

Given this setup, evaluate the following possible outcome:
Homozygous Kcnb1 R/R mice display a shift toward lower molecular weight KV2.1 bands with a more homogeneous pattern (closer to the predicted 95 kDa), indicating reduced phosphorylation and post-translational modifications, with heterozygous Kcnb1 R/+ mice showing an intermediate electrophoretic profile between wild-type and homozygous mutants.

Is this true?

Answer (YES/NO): NO